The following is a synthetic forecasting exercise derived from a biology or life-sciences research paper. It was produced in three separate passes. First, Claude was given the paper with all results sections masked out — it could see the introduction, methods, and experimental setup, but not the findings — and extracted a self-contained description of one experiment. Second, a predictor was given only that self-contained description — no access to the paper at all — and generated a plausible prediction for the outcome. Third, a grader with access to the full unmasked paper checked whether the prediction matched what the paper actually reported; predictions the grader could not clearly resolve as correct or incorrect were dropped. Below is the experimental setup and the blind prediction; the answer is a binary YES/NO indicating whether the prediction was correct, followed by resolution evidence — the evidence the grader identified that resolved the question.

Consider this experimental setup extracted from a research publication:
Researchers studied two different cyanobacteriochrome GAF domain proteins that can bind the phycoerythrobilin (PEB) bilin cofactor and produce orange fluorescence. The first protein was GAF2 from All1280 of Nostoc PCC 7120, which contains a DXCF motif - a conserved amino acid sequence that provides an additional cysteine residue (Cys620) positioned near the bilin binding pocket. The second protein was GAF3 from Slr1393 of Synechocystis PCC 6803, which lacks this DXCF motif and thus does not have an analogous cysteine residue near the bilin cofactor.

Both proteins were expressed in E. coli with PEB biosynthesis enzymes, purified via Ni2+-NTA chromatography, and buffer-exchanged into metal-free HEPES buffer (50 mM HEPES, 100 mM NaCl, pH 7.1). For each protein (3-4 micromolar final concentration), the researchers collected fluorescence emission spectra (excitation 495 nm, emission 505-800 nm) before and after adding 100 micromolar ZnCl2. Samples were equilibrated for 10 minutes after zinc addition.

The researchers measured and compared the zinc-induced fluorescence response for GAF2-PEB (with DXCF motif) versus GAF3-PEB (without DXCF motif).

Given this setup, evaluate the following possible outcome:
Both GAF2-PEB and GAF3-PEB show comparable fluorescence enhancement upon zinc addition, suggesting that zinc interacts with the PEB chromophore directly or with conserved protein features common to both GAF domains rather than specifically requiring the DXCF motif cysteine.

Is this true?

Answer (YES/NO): NO